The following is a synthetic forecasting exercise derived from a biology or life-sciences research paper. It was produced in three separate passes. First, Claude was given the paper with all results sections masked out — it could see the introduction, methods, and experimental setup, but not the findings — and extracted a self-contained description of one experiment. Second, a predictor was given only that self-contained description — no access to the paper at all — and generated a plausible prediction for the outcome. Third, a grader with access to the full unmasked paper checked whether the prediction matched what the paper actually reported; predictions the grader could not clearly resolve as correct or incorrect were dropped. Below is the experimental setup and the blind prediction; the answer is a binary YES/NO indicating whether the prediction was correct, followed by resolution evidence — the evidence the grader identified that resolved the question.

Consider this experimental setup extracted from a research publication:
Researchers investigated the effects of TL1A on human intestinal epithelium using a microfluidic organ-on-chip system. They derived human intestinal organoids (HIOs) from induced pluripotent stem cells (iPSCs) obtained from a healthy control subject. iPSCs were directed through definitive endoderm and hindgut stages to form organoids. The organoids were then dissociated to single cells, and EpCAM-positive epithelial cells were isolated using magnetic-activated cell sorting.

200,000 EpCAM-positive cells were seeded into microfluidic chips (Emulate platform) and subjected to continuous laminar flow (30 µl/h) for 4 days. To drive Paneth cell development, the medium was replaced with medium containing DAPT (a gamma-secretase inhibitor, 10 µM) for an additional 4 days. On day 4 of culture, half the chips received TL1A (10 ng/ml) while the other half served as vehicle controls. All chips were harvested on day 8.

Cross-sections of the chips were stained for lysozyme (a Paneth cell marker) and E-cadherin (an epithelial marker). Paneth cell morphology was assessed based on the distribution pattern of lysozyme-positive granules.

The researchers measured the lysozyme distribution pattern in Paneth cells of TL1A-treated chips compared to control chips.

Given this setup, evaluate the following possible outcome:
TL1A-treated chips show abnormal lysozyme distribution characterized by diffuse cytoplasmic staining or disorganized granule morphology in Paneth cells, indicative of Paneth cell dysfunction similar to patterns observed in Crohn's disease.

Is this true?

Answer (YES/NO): YES